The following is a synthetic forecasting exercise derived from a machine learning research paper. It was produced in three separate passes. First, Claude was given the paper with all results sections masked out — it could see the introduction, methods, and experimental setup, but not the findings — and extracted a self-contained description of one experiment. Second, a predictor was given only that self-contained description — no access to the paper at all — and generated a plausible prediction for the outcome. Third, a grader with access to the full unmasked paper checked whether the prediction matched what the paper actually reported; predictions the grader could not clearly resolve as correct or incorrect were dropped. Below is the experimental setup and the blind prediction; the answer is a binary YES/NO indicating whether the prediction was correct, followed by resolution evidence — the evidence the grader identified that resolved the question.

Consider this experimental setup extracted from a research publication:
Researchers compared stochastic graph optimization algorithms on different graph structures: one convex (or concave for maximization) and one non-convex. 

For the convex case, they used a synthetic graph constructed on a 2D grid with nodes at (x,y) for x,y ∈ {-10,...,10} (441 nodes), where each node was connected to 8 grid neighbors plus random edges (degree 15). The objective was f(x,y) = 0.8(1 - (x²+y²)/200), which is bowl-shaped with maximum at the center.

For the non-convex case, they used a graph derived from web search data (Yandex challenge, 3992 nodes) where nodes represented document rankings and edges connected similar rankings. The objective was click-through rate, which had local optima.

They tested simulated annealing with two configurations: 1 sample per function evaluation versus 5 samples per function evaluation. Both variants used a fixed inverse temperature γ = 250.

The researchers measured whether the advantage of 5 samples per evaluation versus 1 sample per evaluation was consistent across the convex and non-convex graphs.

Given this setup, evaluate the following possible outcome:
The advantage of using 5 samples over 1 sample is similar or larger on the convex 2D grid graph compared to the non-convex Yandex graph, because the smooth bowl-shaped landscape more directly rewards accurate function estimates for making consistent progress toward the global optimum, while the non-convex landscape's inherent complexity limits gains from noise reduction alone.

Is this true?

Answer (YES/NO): YES